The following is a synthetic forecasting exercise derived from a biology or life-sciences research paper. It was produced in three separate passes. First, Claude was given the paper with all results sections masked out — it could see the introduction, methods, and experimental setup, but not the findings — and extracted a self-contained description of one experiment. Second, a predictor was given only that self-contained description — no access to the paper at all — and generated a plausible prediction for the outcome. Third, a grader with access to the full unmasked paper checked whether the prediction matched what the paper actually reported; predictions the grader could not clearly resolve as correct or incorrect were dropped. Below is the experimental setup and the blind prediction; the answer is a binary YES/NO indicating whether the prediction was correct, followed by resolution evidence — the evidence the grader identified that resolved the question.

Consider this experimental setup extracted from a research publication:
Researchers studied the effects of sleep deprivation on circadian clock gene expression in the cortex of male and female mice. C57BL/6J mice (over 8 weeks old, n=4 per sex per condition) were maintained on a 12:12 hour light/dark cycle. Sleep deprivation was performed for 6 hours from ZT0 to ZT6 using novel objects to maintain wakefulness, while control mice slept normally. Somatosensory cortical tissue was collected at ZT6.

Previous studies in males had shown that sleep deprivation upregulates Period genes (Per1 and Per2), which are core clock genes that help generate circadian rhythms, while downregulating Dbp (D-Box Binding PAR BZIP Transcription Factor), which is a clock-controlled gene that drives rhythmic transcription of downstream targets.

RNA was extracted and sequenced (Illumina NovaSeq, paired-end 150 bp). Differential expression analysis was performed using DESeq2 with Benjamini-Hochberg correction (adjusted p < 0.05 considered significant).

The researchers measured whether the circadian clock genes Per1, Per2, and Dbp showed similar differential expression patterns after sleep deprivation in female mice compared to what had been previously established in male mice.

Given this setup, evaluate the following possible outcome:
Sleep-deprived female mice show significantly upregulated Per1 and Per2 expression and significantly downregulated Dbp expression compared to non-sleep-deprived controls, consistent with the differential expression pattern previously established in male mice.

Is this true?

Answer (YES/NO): YES